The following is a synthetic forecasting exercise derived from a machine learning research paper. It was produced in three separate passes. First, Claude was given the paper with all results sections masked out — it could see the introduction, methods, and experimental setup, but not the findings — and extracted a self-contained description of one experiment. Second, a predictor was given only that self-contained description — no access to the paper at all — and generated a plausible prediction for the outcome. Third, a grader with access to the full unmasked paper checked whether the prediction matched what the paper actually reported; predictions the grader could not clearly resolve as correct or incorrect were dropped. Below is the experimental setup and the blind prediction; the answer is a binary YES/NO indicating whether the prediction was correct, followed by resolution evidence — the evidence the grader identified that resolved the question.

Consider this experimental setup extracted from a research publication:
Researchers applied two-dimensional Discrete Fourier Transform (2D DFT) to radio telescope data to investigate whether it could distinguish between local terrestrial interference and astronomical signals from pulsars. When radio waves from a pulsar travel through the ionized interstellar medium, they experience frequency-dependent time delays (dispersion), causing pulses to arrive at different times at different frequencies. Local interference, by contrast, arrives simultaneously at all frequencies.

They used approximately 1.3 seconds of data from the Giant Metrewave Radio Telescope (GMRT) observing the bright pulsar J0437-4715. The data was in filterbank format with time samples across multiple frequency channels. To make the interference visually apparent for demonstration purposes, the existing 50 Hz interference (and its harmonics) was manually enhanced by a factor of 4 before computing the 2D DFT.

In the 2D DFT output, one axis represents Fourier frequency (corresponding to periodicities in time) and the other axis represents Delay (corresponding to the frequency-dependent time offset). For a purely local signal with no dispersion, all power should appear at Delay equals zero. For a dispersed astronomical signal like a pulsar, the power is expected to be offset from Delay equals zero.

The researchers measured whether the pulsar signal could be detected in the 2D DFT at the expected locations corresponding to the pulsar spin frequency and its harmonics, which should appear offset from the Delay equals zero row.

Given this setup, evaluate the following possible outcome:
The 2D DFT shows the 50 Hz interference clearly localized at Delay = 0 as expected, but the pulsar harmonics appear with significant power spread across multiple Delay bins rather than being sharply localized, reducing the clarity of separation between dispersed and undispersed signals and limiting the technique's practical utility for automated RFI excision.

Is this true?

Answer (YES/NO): NO